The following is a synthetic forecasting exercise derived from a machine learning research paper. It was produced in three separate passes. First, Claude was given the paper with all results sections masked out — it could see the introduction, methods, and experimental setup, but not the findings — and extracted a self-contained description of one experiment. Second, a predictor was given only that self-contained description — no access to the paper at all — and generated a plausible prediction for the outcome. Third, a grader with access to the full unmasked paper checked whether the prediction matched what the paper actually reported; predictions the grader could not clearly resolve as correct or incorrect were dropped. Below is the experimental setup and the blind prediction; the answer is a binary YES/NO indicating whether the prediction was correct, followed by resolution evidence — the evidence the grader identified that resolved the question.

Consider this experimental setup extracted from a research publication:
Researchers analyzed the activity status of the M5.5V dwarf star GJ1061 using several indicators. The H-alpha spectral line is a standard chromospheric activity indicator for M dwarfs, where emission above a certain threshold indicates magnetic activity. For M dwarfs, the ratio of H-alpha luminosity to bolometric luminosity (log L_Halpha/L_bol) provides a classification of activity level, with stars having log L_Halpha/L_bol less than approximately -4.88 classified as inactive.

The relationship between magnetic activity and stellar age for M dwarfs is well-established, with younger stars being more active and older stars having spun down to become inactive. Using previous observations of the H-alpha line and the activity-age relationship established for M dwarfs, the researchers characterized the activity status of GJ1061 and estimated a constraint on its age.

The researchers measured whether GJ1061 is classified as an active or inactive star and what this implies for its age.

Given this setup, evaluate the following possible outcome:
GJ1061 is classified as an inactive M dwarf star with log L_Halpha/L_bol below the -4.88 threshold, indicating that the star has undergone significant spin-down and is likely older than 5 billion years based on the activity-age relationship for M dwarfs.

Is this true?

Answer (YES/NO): YES